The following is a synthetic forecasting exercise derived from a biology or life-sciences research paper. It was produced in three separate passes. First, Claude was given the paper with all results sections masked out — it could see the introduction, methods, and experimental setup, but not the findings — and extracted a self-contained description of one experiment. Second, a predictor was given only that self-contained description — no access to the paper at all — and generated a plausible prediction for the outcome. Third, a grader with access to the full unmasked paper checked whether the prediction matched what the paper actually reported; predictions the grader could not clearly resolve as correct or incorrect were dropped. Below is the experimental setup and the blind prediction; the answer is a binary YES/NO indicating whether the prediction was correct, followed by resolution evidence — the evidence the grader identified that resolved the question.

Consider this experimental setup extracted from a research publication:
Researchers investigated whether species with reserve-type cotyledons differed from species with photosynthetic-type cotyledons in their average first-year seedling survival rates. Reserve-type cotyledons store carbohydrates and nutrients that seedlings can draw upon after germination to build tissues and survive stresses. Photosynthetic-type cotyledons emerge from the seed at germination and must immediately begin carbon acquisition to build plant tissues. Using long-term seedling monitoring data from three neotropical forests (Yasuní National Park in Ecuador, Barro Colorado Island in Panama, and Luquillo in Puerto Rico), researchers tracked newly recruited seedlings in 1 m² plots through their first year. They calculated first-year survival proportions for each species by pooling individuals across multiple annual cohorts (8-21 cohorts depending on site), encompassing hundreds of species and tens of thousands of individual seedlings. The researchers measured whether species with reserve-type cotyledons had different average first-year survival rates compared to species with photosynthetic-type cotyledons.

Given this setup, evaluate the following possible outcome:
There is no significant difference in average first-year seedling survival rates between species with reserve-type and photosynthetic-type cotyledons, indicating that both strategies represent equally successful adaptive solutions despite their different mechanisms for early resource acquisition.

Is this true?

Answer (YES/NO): NO